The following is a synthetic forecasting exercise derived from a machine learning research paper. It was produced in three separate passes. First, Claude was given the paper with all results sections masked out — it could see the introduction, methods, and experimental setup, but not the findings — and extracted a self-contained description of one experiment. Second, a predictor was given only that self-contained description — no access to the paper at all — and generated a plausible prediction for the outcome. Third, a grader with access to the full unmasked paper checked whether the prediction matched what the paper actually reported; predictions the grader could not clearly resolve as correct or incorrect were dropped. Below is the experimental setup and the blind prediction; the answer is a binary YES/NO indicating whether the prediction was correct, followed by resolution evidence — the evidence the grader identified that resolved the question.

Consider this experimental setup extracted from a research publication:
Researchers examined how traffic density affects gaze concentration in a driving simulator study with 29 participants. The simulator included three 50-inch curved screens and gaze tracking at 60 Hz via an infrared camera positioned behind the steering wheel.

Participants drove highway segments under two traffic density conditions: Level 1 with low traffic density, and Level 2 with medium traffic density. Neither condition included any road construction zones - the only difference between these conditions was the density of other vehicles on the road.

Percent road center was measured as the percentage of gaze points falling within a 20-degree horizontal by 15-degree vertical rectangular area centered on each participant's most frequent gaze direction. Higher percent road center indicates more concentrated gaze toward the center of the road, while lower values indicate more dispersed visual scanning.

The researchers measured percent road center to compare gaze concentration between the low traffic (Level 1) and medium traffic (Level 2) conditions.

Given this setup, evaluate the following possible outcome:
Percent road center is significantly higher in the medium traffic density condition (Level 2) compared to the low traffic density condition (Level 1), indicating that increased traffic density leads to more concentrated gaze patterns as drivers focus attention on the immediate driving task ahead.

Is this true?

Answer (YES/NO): NO